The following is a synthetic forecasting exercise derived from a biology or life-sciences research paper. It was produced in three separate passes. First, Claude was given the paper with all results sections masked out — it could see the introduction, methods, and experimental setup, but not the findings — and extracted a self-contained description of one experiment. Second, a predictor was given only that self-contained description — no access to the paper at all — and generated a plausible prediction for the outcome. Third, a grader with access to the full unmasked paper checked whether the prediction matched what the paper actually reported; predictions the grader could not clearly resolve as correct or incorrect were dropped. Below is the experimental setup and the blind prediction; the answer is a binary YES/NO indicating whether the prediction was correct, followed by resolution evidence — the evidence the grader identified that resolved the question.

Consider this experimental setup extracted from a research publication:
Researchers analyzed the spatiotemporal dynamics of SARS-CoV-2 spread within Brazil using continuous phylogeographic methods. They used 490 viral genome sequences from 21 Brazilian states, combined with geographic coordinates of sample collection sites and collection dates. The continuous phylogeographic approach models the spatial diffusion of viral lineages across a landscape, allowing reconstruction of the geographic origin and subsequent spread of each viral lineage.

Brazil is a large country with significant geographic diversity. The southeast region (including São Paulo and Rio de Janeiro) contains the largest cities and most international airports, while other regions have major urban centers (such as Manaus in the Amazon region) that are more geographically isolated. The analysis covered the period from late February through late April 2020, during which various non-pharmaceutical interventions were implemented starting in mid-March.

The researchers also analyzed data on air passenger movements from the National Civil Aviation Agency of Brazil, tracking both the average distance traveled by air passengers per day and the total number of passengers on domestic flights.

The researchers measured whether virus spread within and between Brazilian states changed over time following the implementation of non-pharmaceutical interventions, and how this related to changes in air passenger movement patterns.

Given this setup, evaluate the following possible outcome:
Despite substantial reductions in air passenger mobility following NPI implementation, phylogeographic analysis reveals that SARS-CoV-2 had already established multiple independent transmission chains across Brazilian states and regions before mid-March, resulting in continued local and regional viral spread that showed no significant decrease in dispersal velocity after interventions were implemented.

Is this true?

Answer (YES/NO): NO